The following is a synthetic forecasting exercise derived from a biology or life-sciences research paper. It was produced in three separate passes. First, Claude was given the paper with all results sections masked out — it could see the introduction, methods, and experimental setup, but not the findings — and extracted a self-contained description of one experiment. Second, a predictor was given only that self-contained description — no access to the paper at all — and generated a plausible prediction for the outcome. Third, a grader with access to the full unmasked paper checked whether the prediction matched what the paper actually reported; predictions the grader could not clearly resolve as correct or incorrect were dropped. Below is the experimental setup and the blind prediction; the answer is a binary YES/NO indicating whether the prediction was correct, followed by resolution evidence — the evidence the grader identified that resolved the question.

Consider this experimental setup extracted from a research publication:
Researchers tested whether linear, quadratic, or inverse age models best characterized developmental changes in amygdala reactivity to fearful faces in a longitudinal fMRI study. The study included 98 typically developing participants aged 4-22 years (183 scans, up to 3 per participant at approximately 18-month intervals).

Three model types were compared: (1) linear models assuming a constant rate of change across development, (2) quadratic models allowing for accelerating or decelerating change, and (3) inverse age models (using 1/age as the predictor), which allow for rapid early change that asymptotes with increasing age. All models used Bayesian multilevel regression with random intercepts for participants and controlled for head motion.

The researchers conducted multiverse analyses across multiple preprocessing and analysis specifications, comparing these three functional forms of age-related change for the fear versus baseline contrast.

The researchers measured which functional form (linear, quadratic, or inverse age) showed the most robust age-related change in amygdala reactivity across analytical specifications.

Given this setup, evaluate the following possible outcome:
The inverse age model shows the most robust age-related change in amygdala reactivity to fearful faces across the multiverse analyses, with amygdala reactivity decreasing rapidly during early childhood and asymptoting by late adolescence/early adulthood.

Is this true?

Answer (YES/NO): NO